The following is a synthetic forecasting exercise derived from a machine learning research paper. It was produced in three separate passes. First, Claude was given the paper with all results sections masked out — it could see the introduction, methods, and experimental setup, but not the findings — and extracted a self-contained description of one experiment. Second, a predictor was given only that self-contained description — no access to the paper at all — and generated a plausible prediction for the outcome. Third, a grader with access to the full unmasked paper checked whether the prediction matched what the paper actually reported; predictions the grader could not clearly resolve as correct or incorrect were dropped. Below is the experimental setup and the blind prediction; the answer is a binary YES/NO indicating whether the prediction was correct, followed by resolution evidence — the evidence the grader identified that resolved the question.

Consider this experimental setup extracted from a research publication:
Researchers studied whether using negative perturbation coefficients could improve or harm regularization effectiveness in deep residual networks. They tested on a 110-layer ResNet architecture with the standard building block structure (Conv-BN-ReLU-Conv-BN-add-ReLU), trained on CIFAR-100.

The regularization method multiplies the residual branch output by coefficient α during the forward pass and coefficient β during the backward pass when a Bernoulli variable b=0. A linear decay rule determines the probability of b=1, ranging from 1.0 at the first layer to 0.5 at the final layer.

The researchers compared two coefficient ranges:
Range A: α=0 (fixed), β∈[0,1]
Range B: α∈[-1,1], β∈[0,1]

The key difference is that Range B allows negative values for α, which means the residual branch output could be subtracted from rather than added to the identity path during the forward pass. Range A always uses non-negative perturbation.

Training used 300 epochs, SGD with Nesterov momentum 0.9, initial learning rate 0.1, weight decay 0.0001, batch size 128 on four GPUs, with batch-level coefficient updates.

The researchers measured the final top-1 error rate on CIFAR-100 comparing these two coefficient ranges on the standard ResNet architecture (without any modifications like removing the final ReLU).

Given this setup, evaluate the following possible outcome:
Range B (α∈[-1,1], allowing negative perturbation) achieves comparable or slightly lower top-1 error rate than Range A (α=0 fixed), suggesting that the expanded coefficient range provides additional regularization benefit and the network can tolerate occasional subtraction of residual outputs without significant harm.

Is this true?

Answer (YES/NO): NO